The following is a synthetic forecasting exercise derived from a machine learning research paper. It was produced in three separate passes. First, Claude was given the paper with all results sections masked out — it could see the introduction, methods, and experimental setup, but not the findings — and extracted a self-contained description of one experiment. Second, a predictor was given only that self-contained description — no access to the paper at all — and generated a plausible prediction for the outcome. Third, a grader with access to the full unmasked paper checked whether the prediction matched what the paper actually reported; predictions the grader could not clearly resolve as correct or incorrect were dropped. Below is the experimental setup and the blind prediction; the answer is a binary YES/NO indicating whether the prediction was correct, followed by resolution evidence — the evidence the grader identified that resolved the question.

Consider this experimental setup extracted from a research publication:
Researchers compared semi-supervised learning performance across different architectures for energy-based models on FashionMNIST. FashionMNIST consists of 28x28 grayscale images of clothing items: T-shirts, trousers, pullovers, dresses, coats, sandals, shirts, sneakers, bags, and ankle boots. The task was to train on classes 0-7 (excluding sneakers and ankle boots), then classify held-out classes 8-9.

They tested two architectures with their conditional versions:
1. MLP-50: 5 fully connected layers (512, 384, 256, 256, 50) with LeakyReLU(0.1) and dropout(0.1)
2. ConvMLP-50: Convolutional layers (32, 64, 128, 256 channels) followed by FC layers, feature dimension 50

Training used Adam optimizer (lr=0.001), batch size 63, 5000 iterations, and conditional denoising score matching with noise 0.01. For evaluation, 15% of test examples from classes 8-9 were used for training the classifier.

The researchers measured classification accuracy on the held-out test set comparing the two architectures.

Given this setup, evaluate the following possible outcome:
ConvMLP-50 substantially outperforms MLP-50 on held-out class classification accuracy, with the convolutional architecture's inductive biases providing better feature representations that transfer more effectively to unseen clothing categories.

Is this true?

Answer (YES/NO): NO